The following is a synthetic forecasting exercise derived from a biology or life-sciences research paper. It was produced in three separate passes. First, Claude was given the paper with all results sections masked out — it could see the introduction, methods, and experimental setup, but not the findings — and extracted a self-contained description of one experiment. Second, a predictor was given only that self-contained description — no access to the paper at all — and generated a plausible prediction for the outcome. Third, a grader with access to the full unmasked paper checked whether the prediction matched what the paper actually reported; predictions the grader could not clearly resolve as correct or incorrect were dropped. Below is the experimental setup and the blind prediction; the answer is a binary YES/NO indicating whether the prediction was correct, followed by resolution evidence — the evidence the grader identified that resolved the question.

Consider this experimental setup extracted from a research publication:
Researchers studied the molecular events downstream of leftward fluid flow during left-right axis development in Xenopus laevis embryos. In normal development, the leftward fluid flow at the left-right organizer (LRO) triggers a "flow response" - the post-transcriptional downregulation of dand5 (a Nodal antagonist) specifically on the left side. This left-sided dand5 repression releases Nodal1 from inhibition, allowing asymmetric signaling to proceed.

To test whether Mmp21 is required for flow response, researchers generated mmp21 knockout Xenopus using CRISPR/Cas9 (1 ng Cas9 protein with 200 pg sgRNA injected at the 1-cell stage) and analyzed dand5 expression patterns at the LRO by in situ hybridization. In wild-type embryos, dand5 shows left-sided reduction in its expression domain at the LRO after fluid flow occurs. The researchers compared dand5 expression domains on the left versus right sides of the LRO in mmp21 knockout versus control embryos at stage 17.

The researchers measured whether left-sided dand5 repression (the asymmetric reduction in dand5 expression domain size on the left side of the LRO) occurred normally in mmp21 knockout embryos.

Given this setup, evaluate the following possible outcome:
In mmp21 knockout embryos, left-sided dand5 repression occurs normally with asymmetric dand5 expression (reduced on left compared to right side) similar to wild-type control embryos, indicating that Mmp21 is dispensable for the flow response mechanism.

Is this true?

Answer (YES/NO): NO